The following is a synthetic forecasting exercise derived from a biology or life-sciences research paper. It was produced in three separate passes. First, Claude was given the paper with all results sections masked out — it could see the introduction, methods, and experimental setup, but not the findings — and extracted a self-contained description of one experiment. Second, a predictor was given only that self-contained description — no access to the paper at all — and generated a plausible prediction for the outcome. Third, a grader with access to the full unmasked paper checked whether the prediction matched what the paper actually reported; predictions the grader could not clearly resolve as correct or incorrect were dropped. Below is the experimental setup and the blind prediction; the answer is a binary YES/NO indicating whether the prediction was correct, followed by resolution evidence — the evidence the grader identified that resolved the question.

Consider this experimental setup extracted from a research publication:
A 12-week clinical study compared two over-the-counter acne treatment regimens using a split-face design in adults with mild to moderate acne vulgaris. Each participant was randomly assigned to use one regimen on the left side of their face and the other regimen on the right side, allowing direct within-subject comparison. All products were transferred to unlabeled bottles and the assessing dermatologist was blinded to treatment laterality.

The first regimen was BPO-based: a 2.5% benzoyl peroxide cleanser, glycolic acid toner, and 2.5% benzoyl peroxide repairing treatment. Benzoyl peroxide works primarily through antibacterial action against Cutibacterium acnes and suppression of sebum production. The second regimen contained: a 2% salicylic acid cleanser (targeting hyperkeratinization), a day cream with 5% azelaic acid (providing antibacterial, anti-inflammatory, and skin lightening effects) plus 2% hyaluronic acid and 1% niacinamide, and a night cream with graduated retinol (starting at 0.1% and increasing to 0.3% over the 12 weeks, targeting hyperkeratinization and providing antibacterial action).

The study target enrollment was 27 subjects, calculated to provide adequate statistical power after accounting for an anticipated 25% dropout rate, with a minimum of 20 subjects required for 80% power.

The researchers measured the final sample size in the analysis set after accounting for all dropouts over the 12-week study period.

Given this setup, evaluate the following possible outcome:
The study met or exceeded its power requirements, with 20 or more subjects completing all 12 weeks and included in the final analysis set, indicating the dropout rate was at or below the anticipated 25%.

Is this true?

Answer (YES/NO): NO